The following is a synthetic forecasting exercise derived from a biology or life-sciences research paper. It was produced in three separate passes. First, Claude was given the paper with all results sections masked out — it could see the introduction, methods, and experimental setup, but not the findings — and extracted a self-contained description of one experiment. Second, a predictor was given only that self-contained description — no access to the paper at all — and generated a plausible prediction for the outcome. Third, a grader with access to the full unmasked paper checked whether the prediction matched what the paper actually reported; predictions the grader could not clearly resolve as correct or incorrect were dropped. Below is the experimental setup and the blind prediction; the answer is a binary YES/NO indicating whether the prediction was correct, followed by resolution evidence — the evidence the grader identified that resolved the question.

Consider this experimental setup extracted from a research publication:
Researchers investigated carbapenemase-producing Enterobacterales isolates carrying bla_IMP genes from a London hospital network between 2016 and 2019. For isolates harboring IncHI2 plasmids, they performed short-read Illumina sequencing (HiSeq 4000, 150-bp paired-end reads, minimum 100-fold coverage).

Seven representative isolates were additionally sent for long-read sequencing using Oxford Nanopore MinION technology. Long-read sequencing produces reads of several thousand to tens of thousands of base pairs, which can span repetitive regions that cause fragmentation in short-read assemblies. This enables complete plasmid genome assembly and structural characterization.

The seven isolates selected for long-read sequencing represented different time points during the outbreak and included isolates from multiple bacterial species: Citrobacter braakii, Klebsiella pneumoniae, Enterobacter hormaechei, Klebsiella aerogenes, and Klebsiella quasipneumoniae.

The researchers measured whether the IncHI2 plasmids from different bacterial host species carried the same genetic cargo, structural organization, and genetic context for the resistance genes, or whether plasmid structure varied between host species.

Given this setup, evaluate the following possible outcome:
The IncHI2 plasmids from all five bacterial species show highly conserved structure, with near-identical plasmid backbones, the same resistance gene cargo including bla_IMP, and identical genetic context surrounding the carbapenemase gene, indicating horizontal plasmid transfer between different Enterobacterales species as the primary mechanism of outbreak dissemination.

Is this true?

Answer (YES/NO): NO